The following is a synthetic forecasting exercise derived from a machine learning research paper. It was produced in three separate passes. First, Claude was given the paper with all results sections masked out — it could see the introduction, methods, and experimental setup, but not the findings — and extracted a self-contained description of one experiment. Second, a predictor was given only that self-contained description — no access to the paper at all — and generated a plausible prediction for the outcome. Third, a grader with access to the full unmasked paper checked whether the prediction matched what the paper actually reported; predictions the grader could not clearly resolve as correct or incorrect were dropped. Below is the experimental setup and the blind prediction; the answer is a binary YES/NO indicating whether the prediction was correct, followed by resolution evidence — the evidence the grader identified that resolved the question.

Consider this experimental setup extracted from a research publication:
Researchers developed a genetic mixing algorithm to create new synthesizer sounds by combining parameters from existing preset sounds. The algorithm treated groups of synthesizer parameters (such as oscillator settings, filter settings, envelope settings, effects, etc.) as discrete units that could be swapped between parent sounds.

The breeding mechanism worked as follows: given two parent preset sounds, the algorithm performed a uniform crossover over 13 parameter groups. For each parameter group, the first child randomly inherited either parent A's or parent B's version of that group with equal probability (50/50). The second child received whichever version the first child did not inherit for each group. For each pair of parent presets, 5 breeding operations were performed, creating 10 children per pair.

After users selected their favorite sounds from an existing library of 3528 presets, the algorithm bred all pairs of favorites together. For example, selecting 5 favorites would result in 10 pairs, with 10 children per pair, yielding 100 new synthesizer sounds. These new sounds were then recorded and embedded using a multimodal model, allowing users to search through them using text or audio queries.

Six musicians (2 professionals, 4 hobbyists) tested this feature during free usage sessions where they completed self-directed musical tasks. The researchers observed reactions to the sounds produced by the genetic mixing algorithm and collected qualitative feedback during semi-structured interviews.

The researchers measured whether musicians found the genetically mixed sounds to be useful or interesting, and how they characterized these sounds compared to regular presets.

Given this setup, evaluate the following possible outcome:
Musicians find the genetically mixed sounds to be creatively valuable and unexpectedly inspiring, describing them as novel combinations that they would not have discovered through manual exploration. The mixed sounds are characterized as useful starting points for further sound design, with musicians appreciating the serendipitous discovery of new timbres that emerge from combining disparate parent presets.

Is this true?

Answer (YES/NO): YES